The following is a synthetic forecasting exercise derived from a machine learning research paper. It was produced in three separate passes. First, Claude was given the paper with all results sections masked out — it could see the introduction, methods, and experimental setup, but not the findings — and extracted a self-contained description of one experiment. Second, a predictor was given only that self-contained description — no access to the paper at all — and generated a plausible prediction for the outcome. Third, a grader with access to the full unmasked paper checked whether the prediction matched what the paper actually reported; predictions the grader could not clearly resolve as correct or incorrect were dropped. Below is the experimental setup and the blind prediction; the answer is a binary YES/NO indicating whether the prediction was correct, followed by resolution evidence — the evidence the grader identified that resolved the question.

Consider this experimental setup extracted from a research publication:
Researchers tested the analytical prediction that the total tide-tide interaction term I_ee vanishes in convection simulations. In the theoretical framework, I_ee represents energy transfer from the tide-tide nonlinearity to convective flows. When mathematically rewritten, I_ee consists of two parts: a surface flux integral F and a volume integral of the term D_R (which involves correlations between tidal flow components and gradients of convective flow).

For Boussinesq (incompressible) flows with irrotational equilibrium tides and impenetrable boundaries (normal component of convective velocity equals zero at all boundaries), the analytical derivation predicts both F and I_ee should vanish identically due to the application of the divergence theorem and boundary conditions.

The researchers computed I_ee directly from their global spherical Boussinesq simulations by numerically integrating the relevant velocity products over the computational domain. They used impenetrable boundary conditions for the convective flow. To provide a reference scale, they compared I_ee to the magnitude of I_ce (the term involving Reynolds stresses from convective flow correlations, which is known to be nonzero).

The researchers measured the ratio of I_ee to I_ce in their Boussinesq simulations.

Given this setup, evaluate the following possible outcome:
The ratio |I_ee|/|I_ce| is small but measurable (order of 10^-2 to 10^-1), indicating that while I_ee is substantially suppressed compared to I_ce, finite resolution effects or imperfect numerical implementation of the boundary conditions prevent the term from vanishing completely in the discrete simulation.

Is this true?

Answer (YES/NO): NO